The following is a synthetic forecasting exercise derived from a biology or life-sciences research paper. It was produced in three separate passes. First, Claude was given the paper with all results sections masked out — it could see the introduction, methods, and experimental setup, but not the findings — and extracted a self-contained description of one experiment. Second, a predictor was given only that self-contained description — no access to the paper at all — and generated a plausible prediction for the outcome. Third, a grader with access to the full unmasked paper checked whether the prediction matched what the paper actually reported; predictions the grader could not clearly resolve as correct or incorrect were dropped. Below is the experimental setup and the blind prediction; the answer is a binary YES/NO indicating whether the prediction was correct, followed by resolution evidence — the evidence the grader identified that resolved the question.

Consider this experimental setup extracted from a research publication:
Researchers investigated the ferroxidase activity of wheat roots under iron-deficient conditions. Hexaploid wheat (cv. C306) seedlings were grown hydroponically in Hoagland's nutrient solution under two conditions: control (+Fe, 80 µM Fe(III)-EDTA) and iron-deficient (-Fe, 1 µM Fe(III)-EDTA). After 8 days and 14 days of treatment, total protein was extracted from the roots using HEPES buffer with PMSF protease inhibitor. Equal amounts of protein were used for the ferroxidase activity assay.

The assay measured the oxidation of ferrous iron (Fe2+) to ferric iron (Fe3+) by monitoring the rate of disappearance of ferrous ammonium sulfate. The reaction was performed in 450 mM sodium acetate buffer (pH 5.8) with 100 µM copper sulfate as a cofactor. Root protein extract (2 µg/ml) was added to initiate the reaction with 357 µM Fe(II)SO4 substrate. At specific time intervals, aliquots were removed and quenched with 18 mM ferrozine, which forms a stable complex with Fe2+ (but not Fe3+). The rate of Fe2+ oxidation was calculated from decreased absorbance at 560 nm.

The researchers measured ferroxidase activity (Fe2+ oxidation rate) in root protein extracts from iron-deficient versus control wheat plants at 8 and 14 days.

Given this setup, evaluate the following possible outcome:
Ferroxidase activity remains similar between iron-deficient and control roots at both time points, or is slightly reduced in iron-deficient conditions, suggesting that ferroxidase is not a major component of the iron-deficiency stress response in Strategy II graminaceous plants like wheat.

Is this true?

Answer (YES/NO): NO